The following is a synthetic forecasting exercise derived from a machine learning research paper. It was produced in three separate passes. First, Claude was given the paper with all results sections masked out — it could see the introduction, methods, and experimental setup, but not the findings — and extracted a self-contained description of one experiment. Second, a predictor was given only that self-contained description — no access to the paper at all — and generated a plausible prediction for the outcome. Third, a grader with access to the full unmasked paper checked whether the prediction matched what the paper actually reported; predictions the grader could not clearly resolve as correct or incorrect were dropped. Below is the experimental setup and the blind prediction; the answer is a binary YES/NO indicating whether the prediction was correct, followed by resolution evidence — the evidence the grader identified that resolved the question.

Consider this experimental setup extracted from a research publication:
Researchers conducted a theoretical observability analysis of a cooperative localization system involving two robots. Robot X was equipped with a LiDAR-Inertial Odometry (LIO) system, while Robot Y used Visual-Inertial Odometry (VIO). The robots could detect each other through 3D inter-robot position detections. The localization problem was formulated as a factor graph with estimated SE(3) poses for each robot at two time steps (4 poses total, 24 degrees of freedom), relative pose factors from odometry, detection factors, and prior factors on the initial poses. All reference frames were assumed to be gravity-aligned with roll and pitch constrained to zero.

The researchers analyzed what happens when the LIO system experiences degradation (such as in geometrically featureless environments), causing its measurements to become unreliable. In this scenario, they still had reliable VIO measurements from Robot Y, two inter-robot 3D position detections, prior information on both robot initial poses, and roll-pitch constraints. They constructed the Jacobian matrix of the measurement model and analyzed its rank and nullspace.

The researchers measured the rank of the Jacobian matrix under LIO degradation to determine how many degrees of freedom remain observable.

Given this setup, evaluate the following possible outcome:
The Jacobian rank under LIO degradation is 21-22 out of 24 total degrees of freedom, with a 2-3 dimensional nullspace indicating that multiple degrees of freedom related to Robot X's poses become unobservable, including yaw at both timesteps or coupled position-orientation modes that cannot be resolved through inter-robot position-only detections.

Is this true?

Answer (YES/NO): NO